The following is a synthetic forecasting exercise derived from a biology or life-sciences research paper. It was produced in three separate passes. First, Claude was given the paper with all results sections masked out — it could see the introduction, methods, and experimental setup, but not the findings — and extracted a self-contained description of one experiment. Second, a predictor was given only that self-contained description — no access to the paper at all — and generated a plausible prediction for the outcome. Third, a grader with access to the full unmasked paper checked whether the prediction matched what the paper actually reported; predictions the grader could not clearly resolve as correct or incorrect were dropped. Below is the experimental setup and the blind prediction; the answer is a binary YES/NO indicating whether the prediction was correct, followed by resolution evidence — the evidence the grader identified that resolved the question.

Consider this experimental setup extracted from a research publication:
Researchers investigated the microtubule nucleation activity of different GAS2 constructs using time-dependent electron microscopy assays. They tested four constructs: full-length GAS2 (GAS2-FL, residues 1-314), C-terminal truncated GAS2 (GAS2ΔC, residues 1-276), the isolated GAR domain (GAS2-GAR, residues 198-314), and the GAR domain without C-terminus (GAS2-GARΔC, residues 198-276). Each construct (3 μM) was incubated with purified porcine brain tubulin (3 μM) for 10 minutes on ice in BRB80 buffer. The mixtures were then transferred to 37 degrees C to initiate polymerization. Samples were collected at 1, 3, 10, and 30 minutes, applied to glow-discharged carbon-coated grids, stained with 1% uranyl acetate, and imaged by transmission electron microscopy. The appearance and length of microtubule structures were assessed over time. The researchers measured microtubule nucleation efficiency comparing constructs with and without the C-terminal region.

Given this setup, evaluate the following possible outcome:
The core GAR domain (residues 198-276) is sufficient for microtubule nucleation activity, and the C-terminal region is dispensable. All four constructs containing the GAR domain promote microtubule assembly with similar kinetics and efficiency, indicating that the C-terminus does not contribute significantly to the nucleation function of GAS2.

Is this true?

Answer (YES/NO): NO